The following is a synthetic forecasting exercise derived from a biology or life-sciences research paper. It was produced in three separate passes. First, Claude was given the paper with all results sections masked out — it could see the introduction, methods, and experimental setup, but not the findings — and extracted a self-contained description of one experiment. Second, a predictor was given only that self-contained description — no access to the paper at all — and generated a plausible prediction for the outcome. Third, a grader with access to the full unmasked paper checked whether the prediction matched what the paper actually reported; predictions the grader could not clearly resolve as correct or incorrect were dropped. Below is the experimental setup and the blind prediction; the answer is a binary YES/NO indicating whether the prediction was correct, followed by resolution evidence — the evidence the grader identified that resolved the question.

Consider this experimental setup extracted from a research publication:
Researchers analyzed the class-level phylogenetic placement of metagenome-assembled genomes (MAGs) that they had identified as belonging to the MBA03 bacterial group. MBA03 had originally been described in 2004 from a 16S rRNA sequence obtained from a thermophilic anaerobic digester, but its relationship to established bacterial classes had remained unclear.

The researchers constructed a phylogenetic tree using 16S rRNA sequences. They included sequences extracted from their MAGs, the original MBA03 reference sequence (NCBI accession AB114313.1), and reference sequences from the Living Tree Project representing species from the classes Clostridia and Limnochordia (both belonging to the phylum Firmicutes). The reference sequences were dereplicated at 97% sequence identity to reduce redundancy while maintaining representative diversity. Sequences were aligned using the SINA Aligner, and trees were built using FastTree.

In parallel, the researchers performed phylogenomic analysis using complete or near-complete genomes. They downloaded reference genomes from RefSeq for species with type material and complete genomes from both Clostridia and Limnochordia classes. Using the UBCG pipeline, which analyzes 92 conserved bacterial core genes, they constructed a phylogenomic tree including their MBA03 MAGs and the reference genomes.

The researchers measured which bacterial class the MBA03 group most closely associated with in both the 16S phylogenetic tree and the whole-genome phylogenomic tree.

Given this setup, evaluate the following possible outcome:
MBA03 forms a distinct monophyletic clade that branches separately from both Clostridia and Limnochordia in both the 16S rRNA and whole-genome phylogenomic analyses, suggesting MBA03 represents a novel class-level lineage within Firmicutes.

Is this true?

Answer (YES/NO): NO